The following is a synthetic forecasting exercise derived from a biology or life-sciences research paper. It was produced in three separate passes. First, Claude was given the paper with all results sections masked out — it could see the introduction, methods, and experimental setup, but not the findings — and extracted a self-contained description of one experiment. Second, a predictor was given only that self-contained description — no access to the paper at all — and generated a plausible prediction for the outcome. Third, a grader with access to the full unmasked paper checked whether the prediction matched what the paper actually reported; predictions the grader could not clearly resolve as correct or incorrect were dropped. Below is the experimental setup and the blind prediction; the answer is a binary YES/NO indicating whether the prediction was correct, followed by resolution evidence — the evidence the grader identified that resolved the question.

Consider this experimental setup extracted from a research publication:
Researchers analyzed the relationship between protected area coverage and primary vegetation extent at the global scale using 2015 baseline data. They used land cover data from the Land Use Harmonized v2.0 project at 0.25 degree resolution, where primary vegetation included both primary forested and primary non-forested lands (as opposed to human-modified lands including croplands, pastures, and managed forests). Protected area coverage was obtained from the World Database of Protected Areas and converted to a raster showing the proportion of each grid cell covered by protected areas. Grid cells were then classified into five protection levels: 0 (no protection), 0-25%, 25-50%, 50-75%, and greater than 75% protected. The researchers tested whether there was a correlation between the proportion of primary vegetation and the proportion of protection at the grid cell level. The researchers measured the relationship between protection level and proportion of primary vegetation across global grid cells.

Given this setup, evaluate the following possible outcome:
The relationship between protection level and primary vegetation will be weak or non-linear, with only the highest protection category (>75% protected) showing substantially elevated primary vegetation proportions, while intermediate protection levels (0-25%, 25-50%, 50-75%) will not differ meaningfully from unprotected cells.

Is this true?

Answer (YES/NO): NO